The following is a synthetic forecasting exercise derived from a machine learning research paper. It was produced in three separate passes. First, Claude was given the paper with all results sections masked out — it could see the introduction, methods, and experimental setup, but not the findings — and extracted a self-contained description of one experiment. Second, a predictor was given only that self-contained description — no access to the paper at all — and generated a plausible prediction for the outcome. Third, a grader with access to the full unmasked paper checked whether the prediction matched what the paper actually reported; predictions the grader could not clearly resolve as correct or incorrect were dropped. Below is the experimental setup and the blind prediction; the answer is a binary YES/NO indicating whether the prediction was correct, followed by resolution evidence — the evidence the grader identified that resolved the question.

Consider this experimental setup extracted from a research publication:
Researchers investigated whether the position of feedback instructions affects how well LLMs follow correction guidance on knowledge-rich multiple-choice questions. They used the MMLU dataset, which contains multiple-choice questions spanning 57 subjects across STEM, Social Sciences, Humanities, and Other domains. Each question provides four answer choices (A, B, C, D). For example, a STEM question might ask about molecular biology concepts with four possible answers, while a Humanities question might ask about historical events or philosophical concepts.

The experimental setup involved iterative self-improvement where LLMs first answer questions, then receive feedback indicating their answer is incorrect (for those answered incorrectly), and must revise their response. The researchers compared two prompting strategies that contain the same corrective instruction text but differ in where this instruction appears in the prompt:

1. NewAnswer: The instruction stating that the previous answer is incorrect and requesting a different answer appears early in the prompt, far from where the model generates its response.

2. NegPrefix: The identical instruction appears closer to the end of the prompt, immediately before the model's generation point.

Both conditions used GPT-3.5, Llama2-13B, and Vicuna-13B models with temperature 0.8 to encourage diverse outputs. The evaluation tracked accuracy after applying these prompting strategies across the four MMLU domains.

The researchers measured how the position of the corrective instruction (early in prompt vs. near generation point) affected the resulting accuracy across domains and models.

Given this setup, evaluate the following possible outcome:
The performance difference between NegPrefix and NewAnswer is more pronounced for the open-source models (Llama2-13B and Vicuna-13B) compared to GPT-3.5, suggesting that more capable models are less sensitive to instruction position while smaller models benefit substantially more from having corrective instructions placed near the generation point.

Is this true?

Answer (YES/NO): YES